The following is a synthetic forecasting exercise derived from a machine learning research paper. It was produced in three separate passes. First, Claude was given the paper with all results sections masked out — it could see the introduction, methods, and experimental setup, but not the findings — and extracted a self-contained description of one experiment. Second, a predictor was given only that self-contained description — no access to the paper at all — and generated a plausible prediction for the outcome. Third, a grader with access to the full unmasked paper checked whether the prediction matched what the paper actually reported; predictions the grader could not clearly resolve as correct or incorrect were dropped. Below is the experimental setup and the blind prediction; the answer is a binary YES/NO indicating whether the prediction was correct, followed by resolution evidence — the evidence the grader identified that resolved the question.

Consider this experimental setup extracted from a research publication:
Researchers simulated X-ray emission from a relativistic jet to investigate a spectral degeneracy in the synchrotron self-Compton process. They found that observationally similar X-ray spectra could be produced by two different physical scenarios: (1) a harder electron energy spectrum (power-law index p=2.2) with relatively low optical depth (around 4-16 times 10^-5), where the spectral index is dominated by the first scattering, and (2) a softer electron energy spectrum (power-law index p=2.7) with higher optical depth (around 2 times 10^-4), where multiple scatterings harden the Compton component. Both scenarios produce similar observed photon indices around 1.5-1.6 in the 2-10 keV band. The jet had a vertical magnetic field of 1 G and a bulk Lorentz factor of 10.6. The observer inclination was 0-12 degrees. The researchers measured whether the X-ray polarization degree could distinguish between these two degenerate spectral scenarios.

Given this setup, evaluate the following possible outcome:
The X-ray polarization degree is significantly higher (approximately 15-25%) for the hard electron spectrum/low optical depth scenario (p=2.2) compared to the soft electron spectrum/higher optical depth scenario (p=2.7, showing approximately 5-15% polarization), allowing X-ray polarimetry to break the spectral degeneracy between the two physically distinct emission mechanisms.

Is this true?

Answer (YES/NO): NO